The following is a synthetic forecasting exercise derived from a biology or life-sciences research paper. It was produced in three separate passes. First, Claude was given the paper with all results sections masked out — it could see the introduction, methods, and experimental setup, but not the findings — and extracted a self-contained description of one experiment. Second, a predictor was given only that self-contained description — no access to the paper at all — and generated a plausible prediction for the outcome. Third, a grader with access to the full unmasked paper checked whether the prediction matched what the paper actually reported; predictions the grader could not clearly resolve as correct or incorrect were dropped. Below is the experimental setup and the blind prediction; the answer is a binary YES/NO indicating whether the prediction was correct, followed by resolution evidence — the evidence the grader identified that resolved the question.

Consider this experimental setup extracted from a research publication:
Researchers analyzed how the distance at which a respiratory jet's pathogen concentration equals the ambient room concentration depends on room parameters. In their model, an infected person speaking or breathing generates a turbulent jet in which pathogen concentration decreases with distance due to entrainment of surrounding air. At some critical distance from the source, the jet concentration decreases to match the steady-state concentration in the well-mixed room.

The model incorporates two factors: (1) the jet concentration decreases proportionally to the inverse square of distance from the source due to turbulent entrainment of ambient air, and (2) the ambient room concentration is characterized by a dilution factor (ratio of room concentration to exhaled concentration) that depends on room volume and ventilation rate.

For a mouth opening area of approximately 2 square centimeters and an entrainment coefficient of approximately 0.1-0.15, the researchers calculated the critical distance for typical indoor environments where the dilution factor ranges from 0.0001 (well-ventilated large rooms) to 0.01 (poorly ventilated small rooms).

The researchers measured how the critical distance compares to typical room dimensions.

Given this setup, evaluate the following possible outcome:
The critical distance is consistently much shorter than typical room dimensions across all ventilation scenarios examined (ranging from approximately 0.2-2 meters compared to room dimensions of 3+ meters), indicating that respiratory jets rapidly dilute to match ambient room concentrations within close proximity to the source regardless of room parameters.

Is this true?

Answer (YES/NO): NO